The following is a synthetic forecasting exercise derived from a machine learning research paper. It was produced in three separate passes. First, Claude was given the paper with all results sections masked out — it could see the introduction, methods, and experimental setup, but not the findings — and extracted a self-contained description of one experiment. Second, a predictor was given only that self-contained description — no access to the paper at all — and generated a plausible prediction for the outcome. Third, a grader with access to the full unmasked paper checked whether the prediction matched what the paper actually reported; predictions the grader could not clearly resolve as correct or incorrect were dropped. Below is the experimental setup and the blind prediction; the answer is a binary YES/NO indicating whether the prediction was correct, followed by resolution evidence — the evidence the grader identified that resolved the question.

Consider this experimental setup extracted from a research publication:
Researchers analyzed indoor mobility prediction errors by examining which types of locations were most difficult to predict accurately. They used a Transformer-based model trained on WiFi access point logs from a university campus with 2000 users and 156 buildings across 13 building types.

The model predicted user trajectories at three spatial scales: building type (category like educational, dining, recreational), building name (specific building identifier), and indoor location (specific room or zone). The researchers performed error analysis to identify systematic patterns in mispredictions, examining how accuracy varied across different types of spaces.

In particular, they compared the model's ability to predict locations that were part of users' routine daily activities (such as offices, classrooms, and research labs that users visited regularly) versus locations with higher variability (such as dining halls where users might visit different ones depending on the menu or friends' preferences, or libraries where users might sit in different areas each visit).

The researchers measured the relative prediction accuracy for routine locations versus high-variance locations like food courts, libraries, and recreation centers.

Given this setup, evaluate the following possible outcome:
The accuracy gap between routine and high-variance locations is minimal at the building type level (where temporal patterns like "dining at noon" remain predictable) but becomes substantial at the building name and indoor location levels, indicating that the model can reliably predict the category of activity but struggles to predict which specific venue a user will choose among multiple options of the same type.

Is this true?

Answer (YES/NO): YES